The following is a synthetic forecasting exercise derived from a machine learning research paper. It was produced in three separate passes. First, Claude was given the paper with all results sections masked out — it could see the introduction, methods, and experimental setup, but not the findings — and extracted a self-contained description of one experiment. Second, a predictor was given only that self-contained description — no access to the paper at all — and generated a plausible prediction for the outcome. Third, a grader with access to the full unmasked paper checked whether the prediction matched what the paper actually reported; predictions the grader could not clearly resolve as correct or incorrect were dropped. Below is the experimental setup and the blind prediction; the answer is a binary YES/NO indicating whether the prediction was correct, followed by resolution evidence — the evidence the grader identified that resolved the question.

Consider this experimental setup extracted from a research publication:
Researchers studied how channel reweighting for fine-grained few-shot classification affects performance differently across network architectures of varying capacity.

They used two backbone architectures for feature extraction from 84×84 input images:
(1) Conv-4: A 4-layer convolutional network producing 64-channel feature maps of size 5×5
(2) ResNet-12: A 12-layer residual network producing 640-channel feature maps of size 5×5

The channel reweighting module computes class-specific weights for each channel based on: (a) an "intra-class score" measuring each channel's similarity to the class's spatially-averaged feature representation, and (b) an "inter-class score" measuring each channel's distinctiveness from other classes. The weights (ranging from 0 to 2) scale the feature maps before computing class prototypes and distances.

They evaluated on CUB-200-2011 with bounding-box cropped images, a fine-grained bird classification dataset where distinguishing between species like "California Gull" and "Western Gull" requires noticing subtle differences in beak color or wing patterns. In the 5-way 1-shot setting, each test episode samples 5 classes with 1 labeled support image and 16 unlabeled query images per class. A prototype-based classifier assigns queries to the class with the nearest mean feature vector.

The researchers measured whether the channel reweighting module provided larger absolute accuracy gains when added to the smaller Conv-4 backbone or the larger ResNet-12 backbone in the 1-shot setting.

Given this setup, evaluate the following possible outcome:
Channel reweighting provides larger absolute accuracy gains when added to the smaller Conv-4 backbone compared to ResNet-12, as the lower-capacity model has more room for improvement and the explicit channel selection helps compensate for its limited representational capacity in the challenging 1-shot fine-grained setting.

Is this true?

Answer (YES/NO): YES